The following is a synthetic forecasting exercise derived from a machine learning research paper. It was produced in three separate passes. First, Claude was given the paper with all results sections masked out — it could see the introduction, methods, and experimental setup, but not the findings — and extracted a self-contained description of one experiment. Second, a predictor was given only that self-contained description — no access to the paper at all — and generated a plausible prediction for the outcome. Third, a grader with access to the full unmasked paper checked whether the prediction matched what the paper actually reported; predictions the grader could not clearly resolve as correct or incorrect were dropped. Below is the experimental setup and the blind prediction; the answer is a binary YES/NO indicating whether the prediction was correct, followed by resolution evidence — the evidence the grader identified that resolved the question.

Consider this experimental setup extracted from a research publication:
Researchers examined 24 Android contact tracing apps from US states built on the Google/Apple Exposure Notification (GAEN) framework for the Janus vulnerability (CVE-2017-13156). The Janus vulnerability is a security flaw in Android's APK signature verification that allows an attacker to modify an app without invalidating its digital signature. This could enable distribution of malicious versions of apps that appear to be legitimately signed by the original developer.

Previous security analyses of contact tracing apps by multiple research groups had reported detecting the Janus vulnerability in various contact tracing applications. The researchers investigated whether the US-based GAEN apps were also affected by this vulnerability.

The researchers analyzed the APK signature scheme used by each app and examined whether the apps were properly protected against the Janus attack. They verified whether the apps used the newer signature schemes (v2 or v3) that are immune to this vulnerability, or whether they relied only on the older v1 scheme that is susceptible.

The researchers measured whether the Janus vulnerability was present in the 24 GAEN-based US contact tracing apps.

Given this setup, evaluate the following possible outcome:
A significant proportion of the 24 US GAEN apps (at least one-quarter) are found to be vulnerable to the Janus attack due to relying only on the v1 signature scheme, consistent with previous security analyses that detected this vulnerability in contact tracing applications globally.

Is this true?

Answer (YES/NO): NO